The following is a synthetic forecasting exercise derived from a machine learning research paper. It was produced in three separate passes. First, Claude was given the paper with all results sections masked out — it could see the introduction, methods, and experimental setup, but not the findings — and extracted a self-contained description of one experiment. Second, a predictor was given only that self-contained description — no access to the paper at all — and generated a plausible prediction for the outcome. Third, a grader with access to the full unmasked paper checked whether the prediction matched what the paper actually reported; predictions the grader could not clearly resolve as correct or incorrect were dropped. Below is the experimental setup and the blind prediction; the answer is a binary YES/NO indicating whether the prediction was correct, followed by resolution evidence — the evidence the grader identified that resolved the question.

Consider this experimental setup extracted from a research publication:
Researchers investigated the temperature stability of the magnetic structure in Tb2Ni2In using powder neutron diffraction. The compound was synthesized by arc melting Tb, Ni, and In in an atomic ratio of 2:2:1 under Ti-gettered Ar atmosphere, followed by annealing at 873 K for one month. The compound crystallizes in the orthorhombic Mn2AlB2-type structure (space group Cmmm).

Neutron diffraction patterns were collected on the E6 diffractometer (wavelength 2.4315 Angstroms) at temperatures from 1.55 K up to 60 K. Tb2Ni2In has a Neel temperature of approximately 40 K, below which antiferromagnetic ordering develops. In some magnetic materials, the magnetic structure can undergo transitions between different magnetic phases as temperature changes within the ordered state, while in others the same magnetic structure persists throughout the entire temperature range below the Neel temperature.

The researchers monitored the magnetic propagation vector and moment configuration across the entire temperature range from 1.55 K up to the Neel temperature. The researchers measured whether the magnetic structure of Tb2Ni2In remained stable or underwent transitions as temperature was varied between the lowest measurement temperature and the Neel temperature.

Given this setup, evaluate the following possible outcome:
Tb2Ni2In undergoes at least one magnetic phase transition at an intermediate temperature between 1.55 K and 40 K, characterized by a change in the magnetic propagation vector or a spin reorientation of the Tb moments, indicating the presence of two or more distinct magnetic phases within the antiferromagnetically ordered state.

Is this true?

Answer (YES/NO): NO